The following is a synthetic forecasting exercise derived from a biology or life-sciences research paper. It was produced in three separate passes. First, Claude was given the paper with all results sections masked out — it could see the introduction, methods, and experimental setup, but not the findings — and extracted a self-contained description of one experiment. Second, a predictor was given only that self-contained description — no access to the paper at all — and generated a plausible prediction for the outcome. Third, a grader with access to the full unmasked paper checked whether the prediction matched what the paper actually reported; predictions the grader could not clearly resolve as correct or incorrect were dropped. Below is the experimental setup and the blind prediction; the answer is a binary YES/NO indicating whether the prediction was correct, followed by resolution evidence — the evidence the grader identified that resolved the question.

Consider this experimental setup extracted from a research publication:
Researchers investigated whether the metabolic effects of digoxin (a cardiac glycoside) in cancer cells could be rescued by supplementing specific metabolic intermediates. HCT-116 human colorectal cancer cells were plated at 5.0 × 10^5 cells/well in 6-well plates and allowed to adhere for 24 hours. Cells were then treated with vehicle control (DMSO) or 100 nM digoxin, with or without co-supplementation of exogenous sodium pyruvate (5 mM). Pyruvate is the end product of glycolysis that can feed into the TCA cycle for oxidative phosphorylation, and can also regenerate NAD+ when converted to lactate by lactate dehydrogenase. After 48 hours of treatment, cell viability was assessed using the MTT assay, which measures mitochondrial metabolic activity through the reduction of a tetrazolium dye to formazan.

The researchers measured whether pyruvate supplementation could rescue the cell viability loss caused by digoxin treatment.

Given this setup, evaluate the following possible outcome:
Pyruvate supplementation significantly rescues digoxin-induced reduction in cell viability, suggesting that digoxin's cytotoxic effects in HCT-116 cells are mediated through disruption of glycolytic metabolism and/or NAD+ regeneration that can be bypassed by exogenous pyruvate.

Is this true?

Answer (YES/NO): NO